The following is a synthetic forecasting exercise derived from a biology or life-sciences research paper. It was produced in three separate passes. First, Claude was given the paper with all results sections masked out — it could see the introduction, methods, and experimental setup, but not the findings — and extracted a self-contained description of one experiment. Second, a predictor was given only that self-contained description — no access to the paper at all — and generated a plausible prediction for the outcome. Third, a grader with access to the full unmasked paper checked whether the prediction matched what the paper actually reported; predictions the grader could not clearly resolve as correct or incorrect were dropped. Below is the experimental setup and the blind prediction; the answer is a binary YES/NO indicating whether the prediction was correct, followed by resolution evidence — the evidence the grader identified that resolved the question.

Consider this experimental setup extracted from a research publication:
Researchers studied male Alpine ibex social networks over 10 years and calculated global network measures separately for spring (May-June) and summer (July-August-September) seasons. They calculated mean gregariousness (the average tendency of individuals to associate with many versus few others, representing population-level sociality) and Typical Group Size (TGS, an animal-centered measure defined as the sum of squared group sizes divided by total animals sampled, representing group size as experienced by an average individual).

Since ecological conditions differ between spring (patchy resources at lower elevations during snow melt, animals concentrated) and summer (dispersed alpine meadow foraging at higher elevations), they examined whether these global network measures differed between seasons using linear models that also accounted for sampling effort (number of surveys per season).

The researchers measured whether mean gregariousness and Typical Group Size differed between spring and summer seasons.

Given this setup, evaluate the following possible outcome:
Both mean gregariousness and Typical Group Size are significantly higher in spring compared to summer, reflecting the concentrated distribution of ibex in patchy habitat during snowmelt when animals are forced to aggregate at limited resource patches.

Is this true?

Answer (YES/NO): YES